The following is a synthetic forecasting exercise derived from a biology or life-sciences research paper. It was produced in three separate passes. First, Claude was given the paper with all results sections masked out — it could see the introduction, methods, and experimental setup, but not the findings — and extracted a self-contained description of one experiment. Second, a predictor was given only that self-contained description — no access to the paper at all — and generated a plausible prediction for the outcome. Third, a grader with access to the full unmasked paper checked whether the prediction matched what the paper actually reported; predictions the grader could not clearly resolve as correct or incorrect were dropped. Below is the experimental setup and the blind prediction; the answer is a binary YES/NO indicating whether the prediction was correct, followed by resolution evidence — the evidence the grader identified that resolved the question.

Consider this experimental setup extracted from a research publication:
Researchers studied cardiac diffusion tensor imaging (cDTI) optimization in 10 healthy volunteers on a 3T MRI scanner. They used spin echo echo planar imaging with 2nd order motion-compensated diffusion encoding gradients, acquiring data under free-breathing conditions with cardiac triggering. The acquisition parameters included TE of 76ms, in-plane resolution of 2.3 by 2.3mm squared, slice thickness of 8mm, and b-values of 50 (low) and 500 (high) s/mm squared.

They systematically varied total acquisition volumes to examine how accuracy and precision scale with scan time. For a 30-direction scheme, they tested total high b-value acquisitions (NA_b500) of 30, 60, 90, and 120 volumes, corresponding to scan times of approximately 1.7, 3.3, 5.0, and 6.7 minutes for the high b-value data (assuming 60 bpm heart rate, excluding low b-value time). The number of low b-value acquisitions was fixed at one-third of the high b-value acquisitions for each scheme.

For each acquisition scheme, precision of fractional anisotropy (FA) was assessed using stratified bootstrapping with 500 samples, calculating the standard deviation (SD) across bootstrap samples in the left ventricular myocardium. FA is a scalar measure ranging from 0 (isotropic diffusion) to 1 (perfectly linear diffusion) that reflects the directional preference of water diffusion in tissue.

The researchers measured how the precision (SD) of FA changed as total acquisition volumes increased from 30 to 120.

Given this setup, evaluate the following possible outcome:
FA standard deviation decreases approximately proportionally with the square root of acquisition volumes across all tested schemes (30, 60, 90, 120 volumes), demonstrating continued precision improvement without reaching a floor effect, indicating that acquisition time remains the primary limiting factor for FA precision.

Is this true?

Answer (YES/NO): YES